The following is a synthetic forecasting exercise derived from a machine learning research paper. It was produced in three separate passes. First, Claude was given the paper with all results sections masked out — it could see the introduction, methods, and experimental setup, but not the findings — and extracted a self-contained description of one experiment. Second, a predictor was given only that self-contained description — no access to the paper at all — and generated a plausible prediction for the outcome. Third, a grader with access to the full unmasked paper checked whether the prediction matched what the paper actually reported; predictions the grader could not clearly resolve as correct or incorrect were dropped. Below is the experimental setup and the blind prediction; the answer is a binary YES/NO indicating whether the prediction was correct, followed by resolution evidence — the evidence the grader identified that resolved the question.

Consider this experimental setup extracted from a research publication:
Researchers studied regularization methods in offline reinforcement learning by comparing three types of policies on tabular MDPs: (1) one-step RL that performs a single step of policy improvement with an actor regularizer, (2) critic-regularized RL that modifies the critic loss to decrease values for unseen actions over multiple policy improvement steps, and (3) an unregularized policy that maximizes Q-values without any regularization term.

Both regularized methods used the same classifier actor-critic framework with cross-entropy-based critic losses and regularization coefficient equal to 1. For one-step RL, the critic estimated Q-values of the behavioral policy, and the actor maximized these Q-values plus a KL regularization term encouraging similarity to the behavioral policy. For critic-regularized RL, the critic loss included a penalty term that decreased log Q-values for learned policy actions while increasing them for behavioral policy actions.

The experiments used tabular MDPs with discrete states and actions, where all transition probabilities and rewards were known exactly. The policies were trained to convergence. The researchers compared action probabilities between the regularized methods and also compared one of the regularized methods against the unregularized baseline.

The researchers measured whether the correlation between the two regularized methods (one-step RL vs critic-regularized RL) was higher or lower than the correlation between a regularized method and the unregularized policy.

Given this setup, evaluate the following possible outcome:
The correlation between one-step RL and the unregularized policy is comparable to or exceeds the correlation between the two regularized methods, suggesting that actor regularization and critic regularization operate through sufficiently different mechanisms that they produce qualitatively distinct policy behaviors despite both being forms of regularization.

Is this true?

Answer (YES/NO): NO